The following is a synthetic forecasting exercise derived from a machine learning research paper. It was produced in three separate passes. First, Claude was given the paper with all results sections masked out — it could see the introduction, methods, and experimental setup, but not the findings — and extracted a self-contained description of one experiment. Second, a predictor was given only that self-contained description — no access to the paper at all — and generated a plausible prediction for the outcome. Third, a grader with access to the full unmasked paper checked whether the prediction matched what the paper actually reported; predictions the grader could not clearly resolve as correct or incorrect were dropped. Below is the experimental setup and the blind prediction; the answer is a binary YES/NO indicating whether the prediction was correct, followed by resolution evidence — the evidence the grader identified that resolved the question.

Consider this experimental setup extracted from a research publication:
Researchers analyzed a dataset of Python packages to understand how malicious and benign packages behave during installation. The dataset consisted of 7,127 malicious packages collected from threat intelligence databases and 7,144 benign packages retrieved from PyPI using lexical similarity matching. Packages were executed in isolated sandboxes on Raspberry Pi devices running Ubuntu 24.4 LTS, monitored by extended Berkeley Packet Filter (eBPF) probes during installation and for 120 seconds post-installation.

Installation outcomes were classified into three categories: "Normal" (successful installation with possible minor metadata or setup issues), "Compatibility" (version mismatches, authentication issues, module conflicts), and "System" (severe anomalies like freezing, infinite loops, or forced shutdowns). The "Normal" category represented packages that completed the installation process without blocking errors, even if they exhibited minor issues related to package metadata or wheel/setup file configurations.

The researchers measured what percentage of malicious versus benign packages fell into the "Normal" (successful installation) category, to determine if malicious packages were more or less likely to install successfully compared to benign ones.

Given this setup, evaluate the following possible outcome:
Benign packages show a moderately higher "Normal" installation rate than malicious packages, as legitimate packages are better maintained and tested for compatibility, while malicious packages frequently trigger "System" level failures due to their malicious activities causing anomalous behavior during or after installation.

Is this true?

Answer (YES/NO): NO